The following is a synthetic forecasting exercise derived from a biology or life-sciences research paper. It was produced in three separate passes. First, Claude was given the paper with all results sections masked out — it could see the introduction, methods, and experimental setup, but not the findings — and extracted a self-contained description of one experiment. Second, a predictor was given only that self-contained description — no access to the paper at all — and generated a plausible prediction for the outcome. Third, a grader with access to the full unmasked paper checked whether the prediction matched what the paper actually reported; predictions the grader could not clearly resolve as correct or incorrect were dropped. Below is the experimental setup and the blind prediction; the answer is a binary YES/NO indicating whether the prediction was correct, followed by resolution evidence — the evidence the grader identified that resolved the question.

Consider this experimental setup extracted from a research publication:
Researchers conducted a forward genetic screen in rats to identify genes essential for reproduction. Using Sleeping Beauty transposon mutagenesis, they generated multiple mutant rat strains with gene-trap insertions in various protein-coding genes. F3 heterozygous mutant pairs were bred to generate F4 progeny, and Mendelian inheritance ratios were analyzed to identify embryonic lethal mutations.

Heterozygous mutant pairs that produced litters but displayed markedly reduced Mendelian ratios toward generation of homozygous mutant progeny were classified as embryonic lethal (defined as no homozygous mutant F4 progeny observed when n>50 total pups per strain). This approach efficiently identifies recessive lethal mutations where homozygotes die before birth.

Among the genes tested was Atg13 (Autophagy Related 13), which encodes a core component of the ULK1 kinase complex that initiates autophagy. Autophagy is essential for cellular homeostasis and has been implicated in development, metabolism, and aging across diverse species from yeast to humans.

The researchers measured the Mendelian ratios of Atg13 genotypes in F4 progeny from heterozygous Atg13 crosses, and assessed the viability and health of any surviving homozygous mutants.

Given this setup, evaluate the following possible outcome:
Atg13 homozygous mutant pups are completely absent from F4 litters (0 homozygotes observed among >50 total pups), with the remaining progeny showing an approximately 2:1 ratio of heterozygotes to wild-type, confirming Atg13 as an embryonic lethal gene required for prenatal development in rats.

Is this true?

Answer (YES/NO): NO